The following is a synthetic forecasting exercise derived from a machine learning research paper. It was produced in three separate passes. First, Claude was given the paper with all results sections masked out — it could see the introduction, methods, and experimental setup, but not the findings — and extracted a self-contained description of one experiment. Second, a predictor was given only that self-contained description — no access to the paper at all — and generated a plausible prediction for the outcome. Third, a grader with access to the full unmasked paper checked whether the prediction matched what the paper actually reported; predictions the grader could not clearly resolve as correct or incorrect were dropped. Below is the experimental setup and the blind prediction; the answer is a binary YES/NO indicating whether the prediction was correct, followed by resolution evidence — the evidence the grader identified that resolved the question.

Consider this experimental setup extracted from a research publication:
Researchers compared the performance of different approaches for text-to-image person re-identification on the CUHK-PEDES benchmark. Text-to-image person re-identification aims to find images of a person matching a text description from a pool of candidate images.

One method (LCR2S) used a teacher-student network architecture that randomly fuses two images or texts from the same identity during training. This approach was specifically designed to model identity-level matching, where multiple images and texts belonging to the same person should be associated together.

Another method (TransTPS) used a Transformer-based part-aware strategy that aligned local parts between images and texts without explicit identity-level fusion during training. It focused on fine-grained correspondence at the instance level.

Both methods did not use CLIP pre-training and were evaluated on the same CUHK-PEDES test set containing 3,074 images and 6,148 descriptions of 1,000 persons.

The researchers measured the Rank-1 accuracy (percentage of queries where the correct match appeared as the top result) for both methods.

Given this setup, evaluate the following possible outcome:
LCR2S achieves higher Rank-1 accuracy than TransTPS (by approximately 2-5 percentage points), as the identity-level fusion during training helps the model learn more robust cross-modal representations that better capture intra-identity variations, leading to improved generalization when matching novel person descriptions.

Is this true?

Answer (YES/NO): NO